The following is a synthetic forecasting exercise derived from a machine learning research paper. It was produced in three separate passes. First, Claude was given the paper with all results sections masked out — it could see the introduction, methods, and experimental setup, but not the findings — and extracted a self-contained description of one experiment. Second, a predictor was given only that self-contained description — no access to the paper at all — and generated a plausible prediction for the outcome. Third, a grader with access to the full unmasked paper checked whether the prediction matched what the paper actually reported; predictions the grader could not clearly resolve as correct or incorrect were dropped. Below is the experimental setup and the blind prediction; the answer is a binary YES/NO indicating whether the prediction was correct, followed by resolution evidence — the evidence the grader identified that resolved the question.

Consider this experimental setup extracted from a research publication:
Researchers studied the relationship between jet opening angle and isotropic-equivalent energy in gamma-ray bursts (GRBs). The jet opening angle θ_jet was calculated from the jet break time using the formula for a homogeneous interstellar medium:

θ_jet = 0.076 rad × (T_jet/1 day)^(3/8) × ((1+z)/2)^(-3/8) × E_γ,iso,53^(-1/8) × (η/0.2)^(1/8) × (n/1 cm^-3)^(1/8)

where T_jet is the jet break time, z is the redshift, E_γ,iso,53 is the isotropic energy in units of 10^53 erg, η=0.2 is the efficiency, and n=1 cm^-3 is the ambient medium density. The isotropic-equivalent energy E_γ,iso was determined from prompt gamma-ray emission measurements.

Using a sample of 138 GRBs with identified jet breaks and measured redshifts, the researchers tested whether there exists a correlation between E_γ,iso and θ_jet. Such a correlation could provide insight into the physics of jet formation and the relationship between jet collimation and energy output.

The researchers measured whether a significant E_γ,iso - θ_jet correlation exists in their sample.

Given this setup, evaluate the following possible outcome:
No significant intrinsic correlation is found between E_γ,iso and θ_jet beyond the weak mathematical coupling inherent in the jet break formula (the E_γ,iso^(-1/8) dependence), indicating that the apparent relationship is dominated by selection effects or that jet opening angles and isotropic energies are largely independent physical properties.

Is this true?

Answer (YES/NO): NO